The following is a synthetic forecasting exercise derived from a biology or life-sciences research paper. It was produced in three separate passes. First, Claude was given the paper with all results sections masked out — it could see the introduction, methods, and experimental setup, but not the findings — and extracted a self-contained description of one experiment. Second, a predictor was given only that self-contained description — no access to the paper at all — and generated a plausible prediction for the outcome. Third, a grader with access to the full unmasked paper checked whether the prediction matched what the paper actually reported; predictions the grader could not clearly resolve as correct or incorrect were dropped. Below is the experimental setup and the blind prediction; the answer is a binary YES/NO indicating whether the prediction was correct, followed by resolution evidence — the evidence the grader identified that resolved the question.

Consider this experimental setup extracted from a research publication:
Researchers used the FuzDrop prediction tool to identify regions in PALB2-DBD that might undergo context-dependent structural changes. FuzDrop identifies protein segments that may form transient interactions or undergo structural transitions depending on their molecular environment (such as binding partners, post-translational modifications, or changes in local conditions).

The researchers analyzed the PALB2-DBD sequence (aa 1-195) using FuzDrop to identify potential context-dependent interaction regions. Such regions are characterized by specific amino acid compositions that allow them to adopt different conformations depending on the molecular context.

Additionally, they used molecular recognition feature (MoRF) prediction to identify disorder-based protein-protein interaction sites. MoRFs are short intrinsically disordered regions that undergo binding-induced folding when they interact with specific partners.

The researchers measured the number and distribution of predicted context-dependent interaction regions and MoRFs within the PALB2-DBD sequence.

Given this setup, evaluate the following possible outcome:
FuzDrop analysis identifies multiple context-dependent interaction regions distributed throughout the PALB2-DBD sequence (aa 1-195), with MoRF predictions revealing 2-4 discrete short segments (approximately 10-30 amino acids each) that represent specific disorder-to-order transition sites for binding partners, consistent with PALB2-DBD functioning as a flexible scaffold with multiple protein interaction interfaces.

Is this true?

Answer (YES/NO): NO